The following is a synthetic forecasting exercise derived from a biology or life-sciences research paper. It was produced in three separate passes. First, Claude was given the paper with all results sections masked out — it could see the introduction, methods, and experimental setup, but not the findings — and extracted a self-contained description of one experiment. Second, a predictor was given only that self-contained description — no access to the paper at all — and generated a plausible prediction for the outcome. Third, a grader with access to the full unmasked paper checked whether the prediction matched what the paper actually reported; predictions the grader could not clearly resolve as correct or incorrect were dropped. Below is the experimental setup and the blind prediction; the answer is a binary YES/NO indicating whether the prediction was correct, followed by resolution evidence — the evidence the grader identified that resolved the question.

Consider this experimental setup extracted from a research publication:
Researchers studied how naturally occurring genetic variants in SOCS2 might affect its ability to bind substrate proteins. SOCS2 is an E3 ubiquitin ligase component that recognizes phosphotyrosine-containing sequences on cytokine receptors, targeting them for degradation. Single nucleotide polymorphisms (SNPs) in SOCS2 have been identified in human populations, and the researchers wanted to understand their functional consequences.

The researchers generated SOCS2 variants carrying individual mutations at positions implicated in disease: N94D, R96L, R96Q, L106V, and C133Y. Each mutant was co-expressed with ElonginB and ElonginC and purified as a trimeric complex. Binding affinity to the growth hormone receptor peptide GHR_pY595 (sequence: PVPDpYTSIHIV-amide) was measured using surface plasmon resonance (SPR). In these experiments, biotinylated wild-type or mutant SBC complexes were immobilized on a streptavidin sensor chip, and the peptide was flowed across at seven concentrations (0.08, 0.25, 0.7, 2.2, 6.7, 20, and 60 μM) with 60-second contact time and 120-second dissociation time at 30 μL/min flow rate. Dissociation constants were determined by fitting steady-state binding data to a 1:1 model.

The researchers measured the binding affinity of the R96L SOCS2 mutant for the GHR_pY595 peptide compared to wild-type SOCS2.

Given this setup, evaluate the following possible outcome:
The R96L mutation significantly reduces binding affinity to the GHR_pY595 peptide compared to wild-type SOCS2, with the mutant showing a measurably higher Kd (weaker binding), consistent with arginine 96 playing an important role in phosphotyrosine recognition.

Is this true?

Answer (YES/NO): NO